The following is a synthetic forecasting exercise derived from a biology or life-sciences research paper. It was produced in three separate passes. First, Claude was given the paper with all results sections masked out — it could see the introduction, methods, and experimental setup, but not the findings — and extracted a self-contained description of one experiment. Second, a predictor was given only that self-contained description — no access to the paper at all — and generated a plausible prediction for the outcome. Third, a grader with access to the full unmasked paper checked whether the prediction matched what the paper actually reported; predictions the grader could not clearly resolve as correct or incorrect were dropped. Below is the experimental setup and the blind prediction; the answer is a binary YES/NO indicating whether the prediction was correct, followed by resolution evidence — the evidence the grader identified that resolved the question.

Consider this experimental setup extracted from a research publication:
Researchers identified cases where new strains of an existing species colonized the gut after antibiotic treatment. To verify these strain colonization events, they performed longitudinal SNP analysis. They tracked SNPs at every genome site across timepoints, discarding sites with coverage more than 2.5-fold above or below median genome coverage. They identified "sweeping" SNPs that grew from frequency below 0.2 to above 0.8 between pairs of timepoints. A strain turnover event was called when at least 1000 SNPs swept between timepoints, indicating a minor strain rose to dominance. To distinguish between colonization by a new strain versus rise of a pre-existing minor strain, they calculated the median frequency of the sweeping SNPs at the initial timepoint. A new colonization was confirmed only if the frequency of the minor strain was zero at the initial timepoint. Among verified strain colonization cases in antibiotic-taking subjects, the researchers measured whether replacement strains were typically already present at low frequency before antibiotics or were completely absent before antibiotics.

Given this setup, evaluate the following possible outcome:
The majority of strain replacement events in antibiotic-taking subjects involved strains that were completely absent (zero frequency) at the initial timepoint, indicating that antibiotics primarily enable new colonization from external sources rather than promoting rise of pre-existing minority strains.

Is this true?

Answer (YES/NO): YES